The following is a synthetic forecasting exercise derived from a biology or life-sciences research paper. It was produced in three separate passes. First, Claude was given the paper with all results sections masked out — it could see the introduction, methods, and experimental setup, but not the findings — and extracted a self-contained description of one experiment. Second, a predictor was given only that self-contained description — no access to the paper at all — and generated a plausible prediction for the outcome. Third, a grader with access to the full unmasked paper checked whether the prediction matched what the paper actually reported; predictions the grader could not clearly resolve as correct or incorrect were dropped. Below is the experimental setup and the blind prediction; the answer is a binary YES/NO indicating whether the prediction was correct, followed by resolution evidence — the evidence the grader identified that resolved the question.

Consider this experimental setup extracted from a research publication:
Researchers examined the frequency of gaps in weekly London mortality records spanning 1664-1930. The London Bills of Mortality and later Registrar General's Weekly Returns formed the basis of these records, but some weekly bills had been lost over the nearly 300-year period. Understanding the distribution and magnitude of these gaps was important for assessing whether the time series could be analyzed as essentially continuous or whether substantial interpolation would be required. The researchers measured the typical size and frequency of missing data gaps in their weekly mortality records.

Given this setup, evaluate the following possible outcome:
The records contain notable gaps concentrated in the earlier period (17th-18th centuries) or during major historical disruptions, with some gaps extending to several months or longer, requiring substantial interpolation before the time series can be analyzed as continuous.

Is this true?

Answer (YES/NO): NO